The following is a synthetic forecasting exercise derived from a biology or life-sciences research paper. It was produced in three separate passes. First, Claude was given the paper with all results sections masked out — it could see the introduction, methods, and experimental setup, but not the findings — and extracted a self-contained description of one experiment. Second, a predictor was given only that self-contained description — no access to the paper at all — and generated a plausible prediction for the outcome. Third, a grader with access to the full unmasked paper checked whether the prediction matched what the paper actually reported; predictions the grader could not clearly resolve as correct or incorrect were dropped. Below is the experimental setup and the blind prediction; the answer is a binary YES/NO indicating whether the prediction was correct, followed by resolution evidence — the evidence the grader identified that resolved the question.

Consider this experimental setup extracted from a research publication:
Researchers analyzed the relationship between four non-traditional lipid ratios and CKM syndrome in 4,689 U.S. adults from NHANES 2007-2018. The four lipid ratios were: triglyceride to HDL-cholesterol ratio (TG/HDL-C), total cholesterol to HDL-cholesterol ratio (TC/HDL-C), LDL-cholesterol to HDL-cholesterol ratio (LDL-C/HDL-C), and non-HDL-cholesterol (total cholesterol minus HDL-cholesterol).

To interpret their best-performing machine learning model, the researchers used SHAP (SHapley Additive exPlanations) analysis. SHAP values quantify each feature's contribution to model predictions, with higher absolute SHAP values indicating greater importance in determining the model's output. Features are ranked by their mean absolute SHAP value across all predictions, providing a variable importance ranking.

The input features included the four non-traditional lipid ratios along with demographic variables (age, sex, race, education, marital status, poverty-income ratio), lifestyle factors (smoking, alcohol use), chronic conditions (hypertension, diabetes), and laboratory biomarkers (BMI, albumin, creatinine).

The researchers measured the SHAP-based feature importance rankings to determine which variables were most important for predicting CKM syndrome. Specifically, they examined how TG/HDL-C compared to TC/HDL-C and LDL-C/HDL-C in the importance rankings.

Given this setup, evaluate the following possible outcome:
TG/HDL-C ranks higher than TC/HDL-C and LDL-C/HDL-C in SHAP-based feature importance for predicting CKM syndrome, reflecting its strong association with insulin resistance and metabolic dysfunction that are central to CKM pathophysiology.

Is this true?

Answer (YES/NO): YES